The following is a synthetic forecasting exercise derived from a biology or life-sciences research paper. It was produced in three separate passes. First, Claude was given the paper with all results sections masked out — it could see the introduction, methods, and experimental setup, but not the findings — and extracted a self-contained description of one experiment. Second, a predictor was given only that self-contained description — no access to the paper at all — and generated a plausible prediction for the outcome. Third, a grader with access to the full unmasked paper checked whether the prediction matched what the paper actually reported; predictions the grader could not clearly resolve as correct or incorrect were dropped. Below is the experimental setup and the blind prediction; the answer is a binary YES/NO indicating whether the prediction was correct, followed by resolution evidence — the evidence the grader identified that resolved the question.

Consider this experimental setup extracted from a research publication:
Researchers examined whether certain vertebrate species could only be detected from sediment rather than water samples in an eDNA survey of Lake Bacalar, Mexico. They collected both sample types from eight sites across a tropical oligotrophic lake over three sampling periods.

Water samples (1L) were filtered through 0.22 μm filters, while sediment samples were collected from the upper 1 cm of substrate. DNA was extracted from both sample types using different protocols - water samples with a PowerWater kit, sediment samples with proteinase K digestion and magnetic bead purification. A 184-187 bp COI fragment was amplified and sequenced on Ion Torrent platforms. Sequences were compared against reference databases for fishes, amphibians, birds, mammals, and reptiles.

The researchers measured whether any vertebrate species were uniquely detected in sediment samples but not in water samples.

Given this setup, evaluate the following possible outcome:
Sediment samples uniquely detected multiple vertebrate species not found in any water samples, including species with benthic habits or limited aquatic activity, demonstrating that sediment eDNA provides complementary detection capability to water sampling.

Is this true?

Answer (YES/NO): YES